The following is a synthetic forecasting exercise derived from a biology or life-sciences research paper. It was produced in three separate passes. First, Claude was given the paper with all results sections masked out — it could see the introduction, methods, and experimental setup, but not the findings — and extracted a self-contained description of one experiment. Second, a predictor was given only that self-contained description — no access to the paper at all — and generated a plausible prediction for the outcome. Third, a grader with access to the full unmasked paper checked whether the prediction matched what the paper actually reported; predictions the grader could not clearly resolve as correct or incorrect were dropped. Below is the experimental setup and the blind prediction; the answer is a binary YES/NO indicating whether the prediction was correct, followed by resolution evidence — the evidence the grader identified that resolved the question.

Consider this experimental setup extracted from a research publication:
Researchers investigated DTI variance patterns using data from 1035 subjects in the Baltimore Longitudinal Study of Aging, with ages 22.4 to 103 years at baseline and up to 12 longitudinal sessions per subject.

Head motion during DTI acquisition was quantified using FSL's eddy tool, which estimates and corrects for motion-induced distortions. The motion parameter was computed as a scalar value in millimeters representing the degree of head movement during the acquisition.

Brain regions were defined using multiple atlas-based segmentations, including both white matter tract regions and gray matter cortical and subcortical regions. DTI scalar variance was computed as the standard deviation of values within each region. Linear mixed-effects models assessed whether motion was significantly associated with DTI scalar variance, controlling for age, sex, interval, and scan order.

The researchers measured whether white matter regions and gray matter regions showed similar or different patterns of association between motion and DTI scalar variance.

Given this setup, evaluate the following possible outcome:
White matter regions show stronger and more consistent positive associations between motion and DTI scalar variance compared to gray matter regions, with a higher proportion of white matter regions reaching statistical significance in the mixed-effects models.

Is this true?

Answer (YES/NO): NO